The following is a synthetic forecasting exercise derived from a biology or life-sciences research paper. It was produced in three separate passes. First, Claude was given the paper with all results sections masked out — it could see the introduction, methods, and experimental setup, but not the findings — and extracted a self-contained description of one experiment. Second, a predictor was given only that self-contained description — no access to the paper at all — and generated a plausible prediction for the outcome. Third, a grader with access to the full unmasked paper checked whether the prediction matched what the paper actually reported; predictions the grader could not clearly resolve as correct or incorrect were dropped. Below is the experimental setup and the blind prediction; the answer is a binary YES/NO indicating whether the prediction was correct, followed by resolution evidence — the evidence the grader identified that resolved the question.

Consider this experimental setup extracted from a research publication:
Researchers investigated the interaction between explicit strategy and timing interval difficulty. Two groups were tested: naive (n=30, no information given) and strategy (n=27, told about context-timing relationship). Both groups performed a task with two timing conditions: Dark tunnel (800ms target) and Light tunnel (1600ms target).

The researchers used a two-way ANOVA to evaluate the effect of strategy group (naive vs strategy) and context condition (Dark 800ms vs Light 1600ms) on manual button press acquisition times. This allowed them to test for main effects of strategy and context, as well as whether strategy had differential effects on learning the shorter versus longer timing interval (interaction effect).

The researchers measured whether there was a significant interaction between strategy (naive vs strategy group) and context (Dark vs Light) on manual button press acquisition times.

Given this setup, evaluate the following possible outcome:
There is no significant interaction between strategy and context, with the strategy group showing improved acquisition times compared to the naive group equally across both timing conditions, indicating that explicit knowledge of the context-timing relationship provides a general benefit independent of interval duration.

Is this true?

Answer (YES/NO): YES